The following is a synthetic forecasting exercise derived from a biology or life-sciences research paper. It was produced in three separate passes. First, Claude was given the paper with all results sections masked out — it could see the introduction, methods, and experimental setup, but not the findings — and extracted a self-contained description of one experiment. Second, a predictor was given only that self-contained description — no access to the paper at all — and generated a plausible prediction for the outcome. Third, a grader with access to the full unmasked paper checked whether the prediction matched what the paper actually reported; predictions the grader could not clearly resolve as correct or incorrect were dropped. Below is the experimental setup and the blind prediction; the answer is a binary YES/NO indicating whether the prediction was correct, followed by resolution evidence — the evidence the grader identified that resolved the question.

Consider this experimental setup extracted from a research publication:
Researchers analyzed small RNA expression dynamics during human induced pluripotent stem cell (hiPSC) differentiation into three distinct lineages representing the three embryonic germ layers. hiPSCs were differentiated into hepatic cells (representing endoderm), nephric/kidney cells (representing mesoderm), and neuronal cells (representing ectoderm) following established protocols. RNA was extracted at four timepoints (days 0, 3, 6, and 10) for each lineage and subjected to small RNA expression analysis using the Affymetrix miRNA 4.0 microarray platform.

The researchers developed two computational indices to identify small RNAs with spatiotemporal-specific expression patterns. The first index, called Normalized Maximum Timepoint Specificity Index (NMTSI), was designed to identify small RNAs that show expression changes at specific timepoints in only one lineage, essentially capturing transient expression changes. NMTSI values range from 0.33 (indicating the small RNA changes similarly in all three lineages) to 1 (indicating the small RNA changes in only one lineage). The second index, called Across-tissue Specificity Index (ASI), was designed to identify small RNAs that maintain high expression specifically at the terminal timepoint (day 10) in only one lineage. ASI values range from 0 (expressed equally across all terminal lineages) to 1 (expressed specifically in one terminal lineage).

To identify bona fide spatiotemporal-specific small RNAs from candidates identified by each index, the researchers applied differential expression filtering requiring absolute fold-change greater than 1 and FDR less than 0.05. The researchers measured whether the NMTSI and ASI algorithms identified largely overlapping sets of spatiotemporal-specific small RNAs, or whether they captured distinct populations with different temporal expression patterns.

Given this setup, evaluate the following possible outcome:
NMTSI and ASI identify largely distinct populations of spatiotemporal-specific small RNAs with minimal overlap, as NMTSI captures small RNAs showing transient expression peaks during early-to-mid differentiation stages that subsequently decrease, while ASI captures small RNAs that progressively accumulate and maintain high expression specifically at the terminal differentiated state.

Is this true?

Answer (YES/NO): NO